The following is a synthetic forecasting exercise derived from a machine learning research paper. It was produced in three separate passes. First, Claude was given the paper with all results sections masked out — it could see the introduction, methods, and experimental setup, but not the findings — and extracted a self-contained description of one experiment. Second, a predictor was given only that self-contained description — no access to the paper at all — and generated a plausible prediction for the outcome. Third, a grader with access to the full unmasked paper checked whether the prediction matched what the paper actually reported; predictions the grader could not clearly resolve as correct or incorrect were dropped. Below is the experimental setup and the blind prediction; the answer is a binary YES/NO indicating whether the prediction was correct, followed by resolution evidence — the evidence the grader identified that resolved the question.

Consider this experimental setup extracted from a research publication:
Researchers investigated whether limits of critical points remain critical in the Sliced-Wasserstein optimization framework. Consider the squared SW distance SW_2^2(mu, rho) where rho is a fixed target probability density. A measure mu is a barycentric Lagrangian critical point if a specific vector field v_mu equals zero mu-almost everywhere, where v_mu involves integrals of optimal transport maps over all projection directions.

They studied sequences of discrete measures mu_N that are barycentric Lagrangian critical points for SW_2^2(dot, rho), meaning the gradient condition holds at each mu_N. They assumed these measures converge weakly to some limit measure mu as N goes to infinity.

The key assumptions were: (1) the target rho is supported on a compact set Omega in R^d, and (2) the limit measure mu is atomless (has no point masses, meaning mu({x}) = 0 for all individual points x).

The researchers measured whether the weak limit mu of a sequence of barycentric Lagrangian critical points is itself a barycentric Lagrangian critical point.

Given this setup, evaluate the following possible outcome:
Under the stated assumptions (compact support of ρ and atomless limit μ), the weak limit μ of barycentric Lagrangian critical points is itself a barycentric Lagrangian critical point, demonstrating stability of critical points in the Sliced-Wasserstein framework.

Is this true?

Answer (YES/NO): YES